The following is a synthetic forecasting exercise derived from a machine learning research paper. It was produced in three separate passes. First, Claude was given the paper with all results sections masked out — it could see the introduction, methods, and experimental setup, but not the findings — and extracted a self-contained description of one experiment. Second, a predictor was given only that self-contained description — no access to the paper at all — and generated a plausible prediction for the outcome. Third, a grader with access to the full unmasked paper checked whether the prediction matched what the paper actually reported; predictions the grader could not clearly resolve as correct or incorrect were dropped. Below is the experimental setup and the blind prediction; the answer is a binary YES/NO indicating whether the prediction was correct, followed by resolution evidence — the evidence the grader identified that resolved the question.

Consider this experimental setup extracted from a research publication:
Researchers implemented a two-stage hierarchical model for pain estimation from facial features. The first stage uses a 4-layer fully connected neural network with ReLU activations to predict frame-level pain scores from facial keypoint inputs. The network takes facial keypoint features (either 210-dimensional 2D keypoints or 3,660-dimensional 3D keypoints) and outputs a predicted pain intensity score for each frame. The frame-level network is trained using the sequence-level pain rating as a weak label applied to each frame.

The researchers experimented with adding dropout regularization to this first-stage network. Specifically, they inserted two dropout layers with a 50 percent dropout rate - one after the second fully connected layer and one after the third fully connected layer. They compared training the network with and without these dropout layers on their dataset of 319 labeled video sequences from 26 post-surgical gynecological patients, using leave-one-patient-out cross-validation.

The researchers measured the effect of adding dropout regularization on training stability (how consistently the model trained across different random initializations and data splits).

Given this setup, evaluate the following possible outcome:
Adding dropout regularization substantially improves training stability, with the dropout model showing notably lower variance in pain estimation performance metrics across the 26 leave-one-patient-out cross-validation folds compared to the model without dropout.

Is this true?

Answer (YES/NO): NO